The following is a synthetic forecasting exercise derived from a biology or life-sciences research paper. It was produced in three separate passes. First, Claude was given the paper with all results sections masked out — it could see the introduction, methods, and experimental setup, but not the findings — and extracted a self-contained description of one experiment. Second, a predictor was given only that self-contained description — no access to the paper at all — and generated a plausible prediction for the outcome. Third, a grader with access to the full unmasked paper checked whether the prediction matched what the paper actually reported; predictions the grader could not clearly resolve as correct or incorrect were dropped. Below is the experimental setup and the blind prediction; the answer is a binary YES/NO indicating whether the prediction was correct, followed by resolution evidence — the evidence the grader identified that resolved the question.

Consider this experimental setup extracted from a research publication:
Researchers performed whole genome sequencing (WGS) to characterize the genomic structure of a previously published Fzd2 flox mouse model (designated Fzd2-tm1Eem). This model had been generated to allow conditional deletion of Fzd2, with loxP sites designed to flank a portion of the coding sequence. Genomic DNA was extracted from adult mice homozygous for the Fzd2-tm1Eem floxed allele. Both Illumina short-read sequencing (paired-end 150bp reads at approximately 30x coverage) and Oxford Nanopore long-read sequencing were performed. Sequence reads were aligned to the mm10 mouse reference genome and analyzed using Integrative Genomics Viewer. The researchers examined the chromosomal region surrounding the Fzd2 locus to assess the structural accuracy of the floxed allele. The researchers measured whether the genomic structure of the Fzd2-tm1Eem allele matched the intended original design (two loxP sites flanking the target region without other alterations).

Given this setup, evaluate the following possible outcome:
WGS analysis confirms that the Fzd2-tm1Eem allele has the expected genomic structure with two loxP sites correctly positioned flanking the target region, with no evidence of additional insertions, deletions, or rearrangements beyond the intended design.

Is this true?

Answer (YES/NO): NO